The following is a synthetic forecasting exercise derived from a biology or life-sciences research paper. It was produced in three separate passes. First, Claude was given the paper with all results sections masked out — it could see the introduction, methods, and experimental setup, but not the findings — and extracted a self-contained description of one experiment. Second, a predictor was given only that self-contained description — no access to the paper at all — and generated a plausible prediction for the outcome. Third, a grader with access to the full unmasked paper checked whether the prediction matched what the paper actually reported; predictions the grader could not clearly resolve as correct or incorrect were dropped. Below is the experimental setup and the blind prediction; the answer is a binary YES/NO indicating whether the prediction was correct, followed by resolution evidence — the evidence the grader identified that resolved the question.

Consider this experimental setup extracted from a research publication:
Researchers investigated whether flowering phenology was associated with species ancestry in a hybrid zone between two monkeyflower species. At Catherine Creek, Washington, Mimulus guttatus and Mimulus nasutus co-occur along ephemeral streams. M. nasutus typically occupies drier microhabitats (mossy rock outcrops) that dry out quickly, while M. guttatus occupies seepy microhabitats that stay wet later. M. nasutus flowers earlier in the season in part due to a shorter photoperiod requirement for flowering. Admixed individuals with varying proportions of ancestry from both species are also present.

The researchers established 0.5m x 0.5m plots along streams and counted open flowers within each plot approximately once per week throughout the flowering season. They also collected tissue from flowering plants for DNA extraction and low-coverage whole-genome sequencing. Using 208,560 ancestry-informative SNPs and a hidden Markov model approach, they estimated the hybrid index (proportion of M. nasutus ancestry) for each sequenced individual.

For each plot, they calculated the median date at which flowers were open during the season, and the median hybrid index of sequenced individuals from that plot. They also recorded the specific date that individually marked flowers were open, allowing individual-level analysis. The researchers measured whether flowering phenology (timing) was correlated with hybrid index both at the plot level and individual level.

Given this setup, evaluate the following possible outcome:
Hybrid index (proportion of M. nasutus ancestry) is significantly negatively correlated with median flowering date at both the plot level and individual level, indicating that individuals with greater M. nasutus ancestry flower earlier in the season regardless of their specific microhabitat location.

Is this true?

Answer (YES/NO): NO